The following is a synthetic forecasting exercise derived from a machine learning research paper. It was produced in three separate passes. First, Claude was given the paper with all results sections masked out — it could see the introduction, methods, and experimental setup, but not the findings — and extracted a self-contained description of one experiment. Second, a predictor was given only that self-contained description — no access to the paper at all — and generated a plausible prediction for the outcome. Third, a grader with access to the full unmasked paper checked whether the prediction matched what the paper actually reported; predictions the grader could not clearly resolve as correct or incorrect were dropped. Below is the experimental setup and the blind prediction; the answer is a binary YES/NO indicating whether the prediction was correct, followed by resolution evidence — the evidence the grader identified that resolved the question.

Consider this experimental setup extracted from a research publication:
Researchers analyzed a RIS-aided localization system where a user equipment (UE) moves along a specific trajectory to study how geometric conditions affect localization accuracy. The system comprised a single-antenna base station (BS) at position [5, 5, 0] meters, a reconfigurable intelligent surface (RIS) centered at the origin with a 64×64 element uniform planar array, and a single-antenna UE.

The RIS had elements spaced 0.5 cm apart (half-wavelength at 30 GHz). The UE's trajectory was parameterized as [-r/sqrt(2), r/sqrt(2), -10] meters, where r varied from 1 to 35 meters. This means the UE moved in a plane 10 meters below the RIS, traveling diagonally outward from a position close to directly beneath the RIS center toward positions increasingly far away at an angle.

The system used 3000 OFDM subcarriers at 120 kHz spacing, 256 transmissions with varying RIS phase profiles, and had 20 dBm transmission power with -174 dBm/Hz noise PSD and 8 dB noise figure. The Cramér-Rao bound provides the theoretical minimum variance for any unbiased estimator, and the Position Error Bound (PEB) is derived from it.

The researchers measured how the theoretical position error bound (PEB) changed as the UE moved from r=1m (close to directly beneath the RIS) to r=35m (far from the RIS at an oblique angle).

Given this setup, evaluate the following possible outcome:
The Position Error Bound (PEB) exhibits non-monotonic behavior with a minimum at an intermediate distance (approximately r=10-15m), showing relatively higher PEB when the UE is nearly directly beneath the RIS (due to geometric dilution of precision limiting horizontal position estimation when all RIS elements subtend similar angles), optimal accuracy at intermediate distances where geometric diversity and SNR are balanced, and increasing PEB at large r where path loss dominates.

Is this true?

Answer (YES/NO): YES